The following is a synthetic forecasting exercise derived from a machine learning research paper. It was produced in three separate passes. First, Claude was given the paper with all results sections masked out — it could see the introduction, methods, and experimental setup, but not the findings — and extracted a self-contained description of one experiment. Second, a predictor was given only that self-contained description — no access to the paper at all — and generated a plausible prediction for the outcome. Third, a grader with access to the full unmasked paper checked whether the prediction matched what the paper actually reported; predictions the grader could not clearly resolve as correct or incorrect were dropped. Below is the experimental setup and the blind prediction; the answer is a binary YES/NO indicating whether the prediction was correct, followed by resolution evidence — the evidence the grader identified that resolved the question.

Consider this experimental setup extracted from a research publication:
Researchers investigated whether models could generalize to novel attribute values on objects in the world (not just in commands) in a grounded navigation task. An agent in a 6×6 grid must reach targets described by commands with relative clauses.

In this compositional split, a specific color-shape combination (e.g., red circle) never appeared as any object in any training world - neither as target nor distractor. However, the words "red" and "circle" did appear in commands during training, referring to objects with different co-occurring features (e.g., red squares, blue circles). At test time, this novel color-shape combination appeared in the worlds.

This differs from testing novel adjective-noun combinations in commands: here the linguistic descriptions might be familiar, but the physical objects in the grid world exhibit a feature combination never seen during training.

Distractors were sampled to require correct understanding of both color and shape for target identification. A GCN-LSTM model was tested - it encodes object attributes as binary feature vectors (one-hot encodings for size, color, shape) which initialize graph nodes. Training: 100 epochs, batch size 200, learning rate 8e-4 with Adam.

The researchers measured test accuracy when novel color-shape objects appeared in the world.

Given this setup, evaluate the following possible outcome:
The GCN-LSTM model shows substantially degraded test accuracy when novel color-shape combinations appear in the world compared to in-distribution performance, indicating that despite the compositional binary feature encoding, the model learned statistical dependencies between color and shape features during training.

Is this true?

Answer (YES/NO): YES